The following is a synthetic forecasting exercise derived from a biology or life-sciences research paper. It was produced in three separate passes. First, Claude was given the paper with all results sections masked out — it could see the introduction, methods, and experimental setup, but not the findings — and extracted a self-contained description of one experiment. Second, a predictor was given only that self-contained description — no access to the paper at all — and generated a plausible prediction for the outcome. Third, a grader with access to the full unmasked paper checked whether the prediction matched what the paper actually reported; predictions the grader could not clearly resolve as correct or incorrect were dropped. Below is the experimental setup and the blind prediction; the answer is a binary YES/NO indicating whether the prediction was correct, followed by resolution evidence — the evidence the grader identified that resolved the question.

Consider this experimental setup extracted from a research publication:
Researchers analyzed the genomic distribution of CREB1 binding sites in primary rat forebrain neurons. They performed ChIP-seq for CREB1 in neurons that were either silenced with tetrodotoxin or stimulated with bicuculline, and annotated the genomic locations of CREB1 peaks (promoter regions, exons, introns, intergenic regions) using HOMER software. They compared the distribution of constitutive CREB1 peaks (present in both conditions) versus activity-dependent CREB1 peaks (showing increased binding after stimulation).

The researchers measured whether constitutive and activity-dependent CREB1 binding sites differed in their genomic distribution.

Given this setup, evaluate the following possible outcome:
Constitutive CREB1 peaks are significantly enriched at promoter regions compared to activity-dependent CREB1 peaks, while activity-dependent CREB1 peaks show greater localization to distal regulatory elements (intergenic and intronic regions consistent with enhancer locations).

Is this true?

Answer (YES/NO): YES